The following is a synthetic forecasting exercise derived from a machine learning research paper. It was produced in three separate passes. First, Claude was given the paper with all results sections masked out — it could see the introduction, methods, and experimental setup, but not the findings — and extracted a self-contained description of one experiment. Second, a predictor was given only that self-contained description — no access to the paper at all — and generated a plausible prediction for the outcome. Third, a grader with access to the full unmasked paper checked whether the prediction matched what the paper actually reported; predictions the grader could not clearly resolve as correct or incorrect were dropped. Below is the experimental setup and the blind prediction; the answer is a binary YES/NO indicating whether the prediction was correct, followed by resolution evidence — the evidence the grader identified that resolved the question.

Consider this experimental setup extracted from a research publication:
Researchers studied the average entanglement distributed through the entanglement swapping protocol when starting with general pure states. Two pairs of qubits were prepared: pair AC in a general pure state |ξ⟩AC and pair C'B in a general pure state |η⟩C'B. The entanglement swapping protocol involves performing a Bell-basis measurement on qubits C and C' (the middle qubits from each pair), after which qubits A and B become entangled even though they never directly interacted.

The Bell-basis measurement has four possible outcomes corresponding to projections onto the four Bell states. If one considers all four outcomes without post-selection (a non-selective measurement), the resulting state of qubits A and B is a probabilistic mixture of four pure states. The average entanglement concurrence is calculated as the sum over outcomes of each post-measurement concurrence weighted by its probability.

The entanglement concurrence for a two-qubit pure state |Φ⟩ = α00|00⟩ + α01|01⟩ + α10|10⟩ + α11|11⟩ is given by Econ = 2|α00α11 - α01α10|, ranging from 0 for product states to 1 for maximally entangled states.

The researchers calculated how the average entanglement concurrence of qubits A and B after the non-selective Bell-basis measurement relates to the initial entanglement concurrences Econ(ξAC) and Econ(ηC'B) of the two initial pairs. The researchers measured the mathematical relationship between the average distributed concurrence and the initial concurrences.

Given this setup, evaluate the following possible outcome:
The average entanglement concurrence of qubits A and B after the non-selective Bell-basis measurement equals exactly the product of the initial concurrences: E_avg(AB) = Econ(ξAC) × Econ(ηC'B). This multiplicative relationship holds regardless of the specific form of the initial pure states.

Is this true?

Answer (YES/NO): YES